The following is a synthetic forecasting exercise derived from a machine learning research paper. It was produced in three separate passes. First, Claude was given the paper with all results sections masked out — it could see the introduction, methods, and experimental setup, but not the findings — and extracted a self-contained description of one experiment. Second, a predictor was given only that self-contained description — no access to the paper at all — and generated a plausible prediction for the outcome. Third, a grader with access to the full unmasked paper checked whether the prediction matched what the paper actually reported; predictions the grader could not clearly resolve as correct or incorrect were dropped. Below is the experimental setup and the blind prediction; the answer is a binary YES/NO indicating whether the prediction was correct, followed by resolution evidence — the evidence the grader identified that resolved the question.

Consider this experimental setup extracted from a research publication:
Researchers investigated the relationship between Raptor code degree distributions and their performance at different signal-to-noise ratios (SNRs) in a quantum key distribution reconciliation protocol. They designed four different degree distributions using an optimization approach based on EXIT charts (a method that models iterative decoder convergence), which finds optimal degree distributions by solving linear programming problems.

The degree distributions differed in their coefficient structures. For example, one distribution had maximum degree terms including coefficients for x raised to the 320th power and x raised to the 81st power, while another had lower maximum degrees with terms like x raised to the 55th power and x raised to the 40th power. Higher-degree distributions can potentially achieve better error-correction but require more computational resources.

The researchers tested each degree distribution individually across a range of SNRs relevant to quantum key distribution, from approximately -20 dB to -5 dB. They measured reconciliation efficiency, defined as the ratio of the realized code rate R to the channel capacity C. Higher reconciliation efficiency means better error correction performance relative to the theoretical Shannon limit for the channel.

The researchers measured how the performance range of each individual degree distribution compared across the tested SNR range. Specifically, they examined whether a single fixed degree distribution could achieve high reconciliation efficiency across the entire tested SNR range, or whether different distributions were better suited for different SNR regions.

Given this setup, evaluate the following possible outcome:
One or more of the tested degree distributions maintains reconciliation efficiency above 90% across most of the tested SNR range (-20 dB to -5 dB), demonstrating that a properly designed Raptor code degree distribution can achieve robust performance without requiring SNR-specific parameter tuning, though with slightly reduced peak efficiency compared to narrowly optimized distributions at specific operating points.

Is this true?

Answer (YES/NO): NO